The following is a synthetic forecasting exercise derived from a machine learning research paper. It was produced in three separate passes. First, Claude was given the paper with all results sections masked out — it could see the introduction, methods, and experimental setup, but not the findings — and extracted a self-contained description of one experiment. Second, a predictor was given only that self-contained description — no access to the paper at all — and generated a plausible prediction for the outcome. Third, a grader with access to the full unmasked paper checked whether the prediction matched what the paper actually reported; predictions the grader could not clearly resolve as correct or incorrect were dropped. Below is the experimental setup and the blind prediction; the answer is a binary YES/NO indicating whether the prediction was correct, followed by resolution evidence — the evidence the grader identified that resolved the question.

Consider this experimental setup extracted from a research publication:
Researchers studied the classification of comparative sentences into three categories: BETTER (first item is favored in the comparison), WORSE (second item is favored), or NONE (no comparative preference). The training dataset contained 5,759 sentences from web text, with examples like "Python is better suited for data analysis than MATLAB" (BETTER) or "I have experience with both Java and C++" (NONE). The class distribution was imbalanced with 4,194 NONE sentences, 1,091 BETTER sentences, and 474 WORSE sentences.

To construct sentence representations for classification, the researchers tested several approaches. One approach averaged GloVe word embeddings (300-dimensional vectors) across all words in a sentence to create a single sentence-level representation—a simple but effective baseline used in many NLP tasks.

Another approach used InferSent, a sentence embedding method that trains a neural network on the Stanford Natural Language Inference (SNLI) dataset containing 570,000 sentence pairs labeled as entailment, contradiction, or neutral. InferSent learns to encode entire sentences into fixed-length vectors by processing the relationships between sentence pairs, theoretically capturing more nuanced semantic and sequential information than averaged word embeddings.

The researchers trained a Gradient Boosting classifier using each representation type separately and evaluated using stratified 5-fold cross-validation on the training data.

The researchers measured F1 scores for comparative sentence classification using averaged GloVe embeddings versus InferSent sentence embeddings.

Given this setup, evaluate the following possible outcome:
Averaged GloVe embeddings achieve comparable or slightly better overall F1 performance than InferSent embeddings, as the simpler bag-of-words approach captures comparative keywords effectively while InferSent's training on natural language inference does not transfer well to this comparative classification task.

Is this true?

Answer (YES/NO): NO